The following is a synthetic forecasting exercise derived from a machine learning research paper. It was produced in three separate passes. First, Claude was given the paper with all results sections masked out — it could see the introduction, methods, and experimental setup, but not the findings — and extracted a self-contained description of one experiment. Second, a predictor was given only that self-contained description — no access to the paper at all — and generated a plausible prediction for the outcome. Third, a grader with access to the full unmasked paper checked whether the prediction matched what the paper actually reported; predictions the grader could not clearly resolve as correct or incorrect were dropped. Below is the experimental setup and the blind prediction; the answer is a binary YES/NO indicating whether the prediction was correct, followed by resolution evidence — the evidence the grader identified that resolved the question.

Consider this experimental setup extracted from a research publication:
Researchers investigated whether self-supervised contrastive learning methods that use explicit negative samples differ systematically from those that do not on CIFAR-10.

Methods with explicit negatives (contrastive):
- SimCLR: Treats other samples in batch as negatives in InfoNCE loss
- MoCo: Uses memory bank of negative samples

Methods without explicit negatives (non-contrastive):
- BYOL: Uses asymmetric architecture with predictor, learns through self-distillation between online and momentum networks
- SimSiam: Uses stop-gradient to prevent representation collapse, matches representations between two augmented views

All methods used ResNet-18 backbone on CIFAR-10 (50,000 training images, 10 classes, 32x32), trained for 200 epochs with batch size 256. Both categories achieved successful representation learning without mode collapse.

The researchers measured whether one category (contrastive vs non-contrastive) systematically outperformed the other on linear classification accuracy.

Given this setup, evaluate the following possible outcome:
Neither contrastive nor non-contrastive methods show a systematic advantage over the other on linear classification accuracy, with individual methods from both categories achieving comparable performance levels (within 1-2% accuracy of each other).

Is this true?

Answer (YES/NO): NO